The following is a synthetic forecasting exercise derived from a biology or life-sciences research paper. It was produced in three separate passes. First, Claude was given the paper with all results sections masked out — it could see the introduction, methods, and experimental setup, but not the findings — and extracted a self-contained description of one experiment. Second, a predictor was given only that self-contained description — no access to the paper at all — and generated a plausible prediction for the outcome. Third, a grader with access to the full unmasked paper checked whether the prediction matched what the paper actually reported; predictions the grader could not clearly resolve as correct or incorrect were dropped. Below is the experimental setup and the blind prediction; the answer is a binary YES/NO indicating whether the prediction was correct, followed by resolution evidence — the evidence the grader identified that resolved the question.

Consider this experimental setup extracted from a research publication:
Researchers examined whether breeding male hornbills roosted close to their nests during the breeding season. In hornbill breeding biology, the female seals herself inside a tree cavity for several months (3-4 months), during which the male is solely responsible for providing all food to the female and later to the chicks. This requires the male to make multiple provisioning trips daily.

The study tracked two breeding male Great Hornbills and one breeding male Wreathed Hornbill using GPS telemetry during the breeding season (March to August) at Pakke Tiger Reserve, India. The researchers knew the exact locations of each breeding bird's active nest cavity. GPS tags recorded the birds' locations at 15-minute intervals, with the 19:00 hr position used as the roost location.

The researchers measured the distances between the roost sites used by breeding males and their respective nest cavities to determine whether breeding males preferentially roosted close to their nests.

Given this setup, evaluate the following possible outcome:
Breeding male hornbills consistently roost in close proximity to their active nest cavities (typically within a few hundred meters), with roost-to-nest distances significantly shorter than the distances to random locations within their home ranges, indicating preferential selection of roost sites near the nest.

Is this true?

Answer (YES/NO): NO